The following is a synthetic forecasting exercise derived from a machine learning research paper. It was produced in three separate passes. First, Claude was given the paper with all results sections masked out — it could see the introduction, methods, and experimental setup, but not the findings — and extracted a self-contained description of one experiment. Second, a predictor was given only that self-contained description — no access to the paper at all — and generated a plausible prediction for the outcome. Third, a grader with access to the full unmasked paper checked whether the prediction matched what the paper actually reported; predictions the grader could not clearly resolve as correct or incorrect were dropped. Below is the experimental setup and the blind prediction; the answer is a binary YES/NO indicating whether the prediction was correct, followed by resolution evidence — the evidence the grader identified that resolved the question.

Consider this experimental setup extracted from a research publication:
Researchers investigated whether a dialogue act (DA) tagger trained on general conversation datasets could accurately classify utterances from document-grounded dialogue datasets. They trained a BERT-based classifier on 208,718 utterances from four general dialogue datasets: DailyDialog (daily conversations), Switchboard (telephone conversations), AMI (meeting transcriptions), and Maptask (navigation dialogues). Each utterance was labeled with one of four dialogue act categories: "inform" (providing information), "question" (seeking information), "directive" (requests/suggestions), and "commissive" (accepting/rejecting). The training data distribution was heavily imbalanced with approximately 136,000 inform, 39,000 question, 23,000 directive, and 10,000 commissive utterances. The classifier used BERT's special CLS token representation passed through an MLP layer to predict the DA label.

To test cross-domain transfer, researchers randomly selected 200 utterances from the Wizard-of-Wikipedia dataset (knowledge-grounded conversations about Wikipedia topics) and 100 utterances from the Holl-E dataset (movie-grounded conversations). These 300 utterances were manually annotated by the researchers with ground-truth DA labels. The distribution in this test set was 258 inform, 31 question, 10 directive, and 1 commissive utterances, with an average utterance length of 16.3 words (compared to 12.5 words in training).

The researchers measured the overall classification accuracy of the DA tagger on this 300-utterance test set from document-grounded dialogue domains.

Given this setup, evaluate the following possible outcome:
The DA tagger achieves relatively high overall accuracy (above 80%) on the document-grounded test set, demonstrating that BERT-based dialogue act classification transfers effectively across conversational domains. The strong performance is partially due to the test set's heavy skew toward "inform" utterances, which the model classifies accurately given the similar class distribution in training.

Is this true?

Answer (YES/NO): YES